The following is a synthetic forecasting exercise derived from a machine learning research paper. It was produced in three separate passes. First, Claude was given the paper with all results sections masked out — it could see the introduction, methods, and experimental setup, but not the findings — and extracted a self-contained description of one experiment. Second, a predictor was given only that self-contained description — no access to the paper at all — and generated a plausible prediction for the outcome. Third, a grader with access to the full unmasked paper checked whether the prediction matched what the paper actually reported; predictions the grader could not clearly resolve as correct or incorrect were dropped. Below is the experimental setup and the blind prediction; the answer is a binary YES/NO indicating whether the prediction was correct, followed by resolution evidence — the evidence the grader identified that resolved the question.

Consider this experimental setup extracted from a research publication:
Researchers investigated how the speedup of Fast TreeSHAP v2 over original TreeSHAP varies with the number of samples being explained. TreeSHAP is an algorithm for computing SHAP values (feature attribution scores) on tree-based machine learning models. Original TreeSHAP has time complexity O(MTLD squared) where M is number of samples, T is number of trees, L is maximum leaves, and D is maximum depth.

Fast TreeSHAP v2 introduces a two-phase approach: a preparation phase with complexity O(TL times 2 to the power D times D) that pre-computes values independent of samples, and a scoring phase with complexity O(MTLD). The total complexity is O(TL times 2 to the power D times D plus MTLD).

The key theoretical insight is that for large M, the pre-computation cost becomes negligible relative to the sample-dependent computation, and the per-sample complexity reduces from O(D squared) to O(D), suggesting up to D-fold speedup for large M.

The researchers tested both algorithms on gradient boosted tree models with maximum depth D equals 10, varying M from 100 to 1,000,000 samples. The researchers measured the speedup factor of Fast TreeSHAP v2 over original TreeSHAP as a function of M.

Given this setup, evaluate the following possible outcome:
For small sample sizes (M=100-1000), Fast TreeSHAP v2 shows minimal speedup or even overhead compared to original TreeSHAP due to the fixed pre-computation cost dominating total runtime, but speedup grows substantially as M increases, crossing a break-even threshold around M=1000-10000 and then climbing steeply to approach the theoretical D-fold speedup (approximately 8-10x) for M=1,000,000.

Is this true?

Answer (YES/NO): NO